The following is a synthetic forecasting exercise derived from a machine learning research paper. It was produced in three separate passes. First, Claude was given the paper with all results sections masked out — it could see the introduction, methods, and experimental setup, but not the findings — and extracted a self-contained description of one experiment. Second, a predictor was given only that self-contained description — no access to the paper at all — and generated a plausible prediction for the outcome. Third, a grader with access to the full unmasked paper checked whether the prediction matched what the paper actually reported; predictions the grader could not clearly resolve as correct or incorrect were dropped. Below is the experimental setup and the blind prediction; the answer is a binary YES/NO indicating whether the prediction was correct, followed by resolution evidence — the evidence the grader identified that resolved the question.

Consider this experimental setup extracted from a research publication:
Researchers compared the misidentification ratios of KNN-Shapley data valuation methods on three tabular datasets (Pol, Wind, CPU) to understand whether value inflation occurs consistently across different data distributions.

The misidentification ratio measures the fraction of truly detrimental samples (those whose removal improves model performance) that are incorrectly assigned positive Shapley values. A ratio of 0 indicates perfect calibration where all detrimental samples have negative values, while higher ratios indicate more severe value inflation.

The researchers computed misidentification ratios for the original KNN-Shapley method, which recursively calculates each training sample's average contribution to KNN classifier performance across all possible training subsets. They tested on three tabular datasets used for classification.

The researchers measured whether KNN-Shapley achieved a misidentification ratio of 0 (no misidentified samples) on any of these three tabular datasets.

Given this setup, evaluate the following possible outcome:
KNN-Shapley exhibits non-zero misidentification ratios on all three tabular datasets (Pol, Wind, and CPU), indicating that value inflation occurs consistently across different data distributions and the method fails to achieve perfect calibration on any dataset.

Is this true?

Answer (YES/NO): YES